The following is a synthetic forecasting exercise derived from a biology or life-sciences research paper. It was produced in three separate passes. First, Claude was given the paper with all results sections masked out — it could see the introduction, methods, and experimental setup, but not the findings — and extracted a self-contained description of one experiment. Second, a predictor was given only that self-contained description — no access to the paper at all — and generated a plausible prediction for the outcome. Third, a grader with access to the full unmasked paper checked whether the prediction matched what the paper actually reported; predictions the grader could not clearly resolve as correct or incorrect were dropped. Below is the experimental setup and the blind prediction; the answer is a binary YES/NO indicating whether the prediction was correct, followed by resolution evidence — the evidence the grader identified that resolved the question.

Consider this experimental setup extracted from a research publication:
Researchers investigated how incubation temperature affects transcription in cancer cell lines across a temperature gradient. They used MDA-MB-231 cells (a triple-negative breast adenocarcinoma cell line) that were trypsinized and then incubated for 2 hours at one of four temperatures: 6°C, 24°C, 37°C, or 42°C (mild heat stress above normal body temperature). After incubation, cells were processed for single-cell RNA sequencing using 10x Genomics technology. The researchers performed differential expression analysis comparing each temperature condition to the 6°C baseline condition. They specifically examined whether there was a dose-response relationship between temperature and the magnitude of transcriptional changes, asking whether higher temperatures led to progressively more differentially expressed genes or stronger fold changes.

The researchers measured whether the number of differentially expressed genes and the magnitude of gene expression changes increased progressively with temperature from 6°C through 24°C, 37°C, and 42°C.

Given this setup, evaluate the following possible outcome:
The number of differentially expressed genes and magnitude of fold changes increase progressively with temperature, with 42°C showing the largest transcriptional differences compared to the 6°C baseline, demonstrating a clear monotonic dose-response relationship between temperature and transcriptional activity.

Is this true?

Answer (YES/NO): NO